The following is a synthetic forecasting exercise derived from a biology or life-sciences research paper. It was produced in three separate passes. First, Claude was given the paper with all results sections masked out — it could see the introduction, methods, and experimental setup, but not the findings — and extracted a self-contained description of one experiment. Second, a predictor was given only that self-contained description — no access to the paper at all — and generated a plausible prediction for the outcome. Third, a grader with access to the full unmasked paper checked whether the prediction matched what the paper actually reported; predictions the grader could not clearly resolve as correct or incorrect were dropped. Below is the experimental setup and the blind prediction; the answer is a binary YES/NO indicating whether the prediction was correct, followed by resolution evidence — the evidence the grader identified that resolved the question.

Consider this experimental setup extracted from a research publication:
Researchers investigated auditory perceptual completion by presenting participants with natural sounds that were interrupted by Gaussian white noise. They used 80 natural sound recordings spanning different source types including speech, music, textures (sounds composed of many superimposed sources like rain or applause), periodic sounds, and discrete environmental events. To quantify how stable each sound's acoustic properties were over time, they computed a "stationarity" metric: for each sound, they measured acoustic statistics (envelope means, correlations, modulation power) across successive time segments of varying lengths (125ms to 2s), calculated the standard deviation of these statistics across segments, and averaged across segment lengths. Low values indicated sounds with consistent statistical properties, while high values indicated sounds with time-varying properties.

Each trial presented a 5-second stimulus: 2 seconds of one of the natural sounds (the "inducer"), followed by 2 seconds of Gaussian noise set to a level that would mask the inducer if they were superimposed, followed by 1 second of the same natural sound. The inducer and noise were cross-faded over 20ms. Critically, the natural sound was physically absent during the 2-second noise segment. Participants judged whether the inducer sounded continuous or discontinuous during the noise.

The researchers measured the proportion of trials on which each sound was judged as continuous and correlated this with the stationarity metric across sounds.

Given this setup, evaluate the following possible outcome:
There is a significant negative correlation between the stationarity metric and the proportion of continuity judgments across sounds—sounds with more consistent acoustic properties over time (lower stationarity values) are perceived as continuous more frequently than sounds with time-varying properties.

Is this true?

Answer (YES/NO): NO